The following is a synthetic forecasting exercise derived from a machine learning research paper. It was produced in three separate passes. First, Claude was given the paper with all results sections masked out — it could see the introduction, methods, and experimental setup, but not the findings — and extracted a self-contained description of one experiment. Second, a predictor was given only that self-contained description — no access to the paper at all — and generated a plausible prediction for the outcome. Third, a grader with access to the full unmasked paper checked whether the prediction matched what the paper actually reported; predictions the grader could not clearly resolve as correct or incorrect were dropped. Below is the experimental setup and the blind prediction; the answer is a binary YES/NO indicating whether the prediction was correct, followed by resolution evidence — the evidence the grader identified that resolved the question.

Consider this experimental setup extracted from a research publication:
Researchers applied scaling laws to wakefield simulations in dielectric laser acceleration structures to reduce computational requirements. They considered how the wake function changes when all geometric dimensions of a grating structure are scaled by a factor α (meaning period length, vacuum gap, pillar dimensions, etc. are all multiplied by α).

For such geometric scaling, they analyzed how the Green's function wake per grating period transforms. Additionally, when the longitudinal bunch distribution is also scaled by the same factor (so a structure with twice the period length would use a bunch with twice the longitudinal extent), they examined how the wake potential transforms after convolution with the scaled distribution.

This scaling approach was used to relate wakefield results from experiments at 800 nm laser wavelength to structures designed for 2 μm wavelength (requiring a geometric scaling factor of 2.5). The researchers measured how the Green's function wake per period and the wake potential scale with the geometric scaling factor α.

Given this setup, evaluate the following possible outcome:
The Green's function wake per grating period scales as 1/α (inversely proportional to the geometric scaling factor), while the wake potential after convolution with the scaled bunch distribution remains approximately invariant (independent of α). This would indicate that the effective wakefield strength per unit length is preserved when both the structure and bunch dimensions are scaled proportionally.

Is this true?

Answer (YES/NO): NO